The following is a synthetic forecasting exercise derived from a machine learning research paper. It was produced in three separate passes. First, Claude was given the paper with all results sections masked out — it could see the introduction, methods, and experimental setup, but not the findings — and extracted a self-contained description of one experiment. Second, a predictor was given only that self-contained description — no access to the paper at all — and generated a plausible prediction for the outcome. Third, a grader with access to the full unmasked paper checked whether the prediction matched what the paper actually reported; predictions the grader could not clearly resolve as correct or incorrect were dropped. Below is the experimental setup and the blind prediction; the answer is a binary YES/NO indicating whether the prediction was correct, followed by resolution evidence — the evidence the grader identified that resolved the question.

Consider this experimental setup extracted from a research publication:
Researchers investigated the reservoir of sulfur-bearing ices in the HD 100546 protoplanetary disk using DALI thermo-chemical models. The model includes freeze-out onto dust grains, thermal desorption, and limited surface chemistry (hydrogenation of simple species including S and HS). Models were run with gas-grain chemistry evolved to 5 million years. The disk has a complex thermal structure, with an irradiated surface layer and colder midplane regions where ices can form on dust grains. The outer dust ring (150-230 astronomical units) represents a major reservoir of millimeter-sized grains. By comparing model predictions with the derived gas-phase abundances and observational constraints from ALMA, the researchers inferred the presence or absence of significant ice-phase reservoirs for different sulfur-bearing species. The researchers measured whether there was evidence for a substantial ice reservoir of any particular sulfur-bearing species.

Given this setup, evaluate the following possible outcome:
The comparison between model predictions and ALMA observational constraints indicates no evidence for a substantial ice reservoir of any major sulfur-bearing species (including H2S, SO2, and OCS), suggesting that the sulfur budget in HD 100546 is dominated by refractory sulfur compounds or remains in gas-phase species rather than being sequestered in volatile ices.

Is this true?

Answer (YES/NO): NO